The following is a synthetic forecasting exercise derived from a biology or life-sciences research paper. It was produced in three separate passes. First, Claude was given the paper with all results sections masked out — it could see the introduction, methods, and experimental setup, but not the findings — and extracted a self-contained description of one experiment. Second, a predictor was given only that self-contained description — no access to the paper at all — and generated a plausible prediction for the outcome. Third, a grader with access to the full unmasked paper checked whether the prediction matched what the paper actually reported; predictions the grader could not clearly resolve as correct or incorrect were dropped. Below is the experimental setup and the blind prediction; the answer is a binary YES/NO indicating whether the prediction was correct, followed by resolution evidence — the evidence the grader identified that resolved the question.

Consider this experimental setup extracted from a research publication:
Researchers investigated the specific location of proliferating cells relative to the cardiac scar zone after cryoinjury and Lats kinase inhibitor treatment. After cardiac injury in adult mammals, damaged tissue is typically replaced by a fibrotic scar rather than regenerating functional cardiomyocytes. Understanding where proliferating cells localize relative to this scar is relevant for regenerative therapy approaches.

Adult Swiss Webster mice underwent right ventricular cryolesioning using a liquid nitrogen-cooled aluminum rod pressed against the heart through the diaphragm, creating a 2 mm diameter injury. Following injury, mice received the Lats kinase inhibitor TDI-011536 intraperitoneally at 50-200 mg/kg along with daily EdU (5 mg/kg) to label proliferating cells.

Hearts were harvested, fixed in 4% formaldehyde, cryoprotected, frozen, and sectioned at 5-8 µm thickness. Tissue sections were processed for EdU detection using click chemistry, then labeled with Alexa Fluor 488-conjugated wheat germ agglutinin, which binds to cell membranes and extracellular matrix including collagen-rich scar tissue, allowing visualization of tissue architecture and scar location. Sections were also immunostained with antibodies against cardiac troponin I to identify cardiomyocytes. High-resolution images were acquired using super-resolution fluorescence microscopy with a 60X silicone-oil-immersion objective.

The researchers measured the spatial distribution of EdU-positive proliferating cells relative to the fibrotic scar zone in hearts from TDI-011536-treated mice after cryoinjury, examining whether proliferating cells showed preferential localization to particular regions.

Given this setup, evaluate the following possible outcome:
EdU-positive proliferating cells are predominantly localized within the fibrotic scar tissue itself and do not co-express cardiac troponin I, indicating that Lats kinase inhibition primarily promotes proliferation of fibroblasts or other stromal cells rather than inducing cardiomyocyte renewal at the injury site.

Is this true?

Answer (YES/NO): NO